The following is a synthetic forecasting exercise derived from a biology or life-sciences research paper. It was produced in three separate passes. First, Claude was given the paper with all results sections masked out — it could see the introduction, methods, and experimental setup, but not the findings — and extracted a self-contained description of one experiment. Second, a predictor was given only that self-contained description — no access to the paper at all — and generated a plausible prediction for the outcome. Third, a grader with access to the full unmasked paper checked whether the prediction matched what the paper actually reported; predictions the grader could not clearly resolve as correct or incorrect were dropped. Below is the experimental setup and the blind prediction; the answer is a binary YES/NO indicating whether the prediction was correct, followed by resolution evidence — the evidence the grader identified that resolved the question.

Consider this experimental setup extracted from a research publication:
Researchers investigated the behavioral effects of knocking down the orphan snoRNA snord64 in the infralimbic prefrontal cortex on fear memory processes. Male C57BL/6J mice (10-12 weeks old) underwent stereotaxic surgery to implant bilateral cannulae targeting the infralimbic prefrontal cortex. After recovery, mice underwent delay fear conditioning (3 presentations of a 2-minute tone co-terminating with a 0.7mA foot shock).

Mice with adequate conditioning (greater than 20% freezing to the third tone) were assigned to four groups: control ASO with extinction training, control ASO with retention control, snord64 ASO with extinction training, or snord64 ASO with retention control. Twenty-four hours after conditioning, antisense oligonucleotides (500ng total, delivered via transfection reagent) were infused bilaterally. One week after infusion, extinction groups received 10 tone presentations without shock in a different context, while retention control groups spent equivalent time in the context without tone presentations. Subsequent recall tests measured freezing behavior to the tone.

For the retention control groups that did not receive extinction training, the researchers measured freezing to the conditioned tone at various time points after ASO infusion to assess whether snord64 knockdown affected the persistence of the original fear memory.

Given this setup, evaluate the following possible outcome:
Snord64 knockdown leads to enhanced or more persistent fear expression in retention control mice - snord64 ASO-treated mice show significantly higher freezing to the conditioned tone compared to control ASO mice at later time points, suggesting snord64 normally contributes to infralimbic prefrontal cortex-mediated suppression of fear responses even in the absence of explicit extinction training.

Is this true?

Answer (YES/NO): YES